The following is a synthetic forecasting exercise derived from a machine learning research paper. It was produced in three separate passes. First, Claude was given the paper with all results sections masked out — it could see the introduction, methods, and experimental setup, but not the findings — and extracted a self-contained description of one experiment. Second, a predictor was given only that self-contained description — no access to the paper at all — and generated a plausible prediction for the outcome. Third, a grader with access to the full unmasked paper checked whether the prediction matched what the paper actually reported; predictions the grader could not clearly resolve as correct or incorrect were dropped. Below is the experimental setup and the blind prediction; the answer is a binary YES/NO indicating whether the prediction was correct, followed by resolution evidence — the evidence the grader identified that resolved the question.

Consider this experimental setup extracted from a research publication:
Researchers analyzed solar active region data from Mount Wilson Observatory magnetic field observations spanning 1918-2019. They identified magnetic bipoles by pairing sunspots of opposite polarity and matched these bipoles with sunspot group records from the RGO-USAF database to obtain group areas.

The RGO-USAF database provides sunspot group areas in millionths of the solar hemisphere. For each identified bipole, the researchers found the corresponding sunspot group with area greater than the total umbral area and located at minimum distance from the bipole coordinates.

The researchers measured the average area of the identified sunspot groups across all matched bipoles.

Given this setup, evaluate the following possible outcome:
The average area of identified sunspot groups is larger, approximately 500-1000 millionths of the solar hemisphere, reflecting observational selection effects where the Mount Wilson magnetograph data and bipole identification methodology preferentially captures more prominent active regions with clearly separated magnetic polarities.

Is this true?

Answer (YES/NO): NO